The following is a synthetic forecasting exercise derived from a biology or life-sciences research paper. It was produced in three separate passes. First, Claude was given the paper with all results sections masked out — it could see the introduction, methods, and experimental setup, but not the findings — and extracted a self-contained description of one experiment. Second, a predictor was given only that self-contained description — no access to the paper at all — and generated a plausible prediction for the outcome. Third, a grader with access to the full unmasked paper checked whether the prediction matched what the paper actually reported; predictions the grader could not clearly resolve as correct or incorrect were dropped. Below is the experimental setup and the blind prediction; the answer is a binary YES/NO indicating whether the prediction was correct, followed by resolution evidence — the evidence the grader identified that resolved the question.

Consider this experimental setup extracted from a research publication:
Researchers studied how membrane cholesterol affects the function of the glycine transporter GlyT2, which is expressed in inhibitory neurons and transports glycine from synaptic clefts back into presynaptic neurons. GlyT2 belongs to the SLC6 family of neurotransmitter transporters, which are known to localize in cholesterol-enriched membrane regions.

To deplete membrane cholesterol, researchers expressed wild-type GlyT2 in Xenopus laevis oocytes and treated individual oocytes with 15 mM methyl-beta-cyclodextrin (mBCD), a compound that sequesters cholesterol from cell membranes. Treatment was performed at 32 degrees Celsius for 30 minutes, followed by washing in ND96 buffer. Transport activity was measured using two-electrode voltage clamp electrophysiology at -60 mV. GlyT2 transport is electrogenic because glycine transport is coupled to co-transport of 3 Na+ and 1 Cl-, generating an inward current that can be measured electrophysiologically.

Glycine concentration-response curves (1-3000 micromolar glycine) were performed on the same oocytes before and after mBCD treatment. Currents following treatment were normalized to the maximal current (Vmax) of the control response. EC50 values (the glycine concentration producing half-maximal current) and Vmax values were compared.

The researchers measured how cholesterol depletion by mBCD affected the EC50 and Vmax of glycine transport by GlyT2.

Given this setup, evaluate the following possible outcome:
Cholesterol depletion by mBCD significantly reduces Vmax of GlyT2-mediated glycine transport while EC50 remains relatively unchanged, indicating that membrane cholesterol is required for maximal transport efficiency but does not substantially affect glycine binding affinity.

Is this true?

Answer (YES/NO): YES